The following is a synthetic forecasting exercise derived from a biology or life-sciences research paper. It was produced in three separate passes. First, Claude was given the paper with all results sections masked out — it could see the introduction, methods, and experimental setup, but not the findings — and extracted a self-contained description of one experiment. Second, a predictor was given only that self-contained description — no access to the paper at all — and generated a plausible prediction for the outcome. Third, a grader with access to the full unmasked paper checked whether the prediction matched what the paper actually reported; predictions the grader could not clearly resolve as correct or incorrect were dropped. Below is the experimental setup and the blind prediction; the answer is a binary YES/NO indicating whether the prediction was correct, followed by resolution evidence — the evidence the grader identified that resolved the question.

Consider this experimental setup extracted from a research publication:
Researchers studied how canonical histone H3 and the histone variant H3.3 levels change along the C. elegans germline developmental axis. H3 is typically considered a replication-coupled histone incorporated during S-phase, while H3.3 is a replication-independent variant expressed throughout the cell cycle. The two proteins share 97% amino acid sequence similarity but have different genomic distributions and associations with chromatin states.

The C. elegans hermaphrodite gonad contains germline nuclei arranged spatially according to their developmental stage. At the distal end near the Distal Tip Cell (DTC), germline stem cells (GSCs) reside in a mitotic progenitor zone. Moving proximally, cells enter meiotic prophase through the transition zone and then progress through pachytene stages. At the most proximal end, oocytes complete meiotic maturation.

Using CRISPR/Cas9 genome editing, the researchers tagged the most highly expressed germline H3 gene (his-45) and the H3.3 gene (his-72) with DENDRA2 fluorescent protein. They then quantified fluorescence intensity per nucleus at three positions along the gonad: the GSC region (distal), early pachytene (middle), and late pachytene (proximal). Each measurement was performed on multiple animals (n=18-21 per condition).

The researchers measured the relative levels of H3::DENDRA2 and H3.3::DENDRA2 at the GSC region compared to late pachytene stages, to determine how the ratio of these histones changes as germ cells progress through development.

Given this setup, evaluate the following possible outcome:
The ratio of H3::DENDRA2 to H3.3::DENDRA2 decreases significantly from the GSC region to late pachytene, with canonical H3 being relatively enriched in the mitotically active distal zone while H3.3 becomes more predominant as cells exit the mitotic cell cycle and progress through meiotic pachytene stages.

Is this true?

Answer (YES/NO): YES